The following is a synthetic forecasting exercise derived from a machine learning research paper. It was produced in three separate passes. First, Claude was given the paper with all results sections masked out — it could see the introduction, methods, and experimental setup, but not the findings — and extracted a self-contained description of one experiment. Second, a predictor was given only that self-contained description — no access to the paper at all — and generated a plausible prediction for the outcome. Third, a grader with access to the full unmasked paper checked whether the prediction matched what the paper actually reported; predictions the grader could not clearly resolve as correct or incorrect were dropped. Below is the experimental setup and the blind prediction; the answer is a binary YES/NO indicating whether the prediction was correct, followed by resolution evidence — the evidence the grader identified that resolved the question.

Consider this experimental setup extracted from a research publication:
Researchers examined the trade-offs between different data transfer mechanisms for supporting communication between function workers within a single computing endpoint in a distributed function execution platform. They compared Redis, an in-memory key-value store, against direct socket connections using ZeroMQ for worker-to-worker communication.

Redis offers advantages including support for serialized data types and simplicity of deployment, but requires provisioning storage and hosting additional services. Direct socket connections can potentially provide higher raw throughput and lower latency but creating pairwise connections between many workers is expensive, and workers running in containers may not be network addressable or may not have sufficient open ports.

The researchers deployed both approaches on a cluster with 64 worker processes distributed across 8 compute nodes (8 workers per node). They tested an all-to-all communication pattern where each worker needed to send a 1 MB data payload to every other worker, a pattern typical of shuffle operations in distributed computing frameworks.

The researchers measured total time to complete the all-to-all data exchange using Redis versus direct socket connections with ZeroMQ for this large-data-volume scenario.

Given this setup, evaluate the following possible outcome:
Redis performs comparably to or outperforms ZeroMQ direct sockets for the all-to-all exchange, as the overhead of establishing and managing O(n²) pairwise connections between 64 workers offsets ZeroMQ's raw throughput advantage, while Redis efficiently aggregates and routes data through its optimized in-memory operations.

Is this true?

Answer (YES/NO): YES